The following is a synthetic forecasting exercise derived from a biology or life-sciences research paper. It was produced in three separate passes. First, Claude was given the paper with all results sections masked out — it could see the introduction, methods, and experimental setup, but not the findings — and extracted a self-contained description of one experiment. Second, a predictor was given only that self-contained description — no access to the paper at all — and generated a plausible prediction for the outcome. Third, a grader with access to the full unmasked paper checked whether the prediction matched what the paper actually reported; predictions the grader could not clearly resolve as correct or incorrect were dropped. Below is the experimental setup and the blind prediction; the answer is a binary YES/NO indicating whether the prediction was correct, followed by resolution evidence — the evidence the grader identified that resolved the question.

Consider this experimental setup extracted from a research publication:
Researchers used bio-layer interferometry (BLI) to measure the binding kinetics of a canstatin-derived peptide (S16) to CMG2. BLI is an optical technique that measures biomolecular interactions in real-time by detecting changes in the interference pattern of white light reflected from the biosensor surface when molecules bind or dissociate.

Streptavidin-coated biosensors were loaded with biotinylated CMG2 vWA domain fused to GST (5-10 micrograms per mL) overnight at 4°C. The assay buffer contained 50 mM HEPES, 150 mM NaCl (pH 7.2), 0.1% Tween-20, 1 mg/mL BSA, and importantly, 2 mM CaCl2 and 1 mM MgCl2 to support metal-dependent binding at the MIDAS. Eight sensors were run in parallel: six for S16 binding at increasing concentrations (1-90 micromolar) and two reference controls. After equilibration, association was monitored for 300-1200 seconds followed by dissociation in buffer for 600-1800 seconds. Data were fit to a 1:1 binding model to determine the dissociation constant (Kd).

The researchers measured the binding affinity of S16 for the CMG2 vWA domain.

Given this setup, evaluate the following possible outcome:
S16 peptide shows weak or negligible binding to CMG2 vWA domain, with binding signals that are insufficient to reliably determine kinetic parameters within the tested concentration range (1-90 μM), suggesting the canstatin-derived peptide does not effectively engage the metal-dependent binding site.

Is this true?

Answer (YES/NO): NO